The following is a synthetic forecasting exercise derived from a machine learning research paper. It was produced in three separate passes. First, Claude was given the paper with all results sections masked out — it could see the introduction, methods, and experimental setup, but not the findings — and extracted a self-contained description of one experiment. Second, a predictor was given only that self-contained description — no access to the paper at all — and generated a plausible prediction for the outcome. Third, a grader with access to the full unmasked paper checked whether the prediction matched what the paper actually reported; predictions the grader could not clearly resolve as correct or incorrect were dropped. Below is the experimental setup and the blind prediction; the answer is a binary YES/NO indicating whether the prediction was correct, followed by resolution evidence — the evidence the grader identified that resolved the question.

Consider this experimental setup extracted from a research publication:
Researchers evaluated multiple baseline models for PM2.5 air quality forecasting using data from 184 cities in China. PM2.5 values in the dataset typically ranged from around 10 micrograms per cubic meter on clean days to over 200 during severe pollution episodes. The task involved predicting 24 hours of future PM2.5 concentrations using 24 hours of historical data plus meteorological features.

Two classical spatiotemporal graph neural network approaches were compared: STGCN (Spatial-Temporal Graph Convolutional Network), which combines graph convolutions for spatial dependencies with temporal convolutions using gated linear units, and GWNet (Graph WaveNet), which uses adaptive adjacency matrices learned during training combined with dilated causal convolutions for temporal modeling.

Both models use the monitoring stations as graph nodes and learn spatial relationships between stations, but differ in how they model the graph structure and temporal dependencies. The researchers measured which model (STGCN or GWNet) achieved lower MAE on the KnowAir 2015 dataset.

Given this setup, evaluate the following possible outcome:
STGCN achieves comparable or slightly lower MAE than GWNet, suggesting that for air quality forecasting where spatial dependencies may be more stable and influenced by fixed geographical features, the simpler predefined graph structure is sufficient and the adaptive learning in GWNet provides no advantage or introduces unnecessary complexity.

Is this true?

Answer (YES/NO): NO